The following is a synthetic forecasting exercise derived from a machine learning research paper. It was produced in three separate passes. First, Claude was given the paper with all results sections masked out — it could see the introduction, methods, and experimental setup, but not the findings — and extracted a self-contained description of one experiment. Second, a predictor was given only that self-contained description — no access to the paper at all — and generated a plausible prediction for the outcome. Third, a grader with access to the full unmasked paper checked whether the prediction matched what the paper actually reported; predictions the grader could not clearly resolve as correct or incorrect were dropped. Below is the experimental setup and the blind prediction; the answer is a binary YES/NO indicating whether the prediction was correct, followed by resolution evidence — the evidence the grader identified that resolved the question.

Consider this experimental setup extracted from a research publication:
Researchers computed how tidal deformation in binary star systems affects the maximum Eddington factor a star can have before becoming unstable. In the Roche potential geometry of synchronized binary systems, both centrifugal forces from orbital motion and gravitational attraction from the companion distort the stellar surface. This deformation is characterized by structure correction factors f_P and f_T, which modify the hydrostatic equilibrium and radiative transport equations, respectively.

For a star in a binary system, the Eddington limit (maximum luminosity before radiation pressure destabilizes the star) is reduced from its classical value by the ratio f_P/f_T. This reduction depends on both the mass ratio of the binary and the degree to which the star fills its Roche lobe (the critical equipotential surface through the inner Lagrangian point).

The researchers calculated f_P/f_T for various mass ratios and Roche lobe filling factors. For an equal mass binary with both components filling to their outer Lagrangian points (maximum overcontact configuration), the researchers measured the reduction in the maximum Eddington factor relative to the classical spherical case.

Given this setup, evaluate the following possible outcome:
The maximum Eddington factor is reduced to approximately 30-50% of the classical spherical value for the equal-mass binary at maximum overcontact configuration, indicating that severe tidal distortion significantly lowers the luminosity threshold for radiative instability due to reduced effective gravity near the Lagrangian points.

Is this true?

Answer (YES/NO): NO